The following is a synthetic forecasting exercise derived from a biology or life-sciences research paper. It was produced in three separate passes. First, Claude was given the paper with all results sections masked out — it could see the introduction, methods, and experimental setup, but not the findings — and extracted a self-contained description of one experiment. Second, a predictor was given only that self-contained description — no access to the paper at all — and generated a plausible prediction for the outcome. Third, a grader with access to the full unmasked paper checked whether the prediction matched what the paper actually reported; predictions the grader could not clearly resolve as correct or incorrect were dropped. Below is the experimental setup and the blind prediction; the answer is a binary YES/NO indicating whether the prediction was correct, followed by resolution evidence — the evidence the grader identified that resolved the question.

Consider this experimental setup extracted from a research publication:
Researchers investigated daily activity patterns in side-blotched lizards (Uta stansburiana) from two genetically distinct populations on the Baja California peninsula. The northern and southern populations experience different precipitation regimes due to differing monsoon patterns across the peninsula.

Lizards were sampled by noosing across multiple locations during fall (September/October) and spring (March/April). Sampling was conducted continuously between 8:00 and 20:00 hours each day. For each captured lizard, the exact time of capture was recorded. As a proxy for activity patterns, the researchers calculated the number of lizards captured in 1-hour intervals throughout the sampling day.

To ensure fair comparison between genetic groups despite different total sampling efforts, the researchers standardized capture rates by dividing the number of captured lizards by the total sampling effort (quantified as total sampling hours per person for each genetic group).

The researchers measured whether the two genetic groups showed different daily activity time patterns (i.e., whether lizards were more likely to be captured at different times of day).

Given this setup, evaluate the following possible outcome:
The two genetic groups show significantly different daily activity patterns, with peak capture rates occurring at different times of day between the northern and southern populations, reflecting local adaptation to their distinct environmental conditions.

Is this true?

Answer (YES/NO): NO